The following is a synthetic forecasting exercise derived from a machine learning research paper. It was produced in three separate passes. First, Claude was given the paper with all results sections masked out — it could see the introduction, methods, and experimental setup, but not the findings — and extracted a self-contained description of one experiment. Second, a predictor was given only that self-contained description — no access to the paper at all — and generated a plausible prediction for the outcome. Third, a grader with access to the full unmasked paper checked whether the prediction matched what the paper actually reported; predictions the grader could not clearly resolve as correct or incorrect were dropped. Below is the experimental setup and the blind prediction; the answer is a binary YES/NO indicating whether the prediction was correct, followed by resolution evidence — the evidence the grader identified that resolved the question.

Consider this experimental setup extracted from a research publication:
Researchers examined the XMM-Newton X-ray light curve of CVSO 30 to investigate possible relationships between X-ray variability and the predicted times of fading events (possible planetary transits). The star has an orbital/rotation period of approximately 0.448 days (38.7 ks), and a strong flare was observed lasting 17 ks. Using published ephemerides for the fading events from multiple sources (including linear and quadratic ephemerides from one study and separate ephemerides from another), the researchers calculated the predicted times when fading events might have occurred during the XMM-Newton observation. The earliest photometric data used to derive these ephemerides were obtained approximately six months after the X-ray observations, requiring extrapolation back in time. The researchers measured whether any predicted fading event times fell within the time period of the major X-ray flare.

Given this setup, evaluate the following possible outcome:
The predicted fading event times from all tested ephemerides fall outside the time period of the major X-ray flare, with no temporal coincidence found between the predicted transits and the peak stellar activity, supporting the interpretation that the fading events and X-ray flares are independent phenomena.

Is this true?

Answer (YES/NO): NO